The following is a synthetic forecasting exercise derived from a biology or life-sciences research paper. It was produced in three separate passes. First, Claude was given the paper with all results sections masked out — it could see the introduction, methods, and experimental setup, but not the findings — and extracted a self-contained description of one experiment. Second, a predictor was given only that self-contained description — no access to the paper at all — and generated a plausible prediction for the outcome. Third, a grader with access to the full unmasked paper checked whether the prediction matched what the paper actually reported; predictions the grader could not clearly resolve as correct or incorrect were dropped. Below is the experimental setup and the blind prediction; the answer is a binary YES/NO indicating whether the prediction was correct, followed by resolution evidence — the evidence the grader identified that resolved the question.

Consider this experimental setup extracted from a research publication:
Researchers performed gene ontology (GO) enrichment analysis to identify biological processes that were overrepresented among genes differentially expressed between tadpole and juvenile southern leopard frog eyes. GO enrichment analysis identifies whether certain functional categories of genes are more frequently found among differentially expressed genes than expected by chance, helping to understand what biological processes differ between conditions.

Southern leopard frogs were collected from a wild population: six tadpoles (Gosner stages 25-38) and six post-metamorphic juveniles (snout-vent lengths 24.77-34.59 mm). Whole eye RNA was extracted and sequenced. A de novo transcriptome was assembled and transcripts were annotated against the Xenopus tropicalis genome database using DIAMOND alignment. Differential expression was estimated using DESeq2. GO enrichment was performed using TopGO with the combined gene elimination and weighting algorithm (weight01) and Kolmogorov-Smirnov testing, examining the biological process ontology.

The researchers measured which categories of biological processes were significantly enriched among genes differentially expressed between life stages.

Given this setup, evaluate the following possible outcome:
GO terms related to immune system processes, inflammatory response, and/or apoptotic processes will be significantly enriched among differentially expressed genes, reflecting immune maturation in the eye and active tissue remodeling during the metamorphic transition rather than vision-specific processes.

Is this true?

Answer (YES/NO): NO